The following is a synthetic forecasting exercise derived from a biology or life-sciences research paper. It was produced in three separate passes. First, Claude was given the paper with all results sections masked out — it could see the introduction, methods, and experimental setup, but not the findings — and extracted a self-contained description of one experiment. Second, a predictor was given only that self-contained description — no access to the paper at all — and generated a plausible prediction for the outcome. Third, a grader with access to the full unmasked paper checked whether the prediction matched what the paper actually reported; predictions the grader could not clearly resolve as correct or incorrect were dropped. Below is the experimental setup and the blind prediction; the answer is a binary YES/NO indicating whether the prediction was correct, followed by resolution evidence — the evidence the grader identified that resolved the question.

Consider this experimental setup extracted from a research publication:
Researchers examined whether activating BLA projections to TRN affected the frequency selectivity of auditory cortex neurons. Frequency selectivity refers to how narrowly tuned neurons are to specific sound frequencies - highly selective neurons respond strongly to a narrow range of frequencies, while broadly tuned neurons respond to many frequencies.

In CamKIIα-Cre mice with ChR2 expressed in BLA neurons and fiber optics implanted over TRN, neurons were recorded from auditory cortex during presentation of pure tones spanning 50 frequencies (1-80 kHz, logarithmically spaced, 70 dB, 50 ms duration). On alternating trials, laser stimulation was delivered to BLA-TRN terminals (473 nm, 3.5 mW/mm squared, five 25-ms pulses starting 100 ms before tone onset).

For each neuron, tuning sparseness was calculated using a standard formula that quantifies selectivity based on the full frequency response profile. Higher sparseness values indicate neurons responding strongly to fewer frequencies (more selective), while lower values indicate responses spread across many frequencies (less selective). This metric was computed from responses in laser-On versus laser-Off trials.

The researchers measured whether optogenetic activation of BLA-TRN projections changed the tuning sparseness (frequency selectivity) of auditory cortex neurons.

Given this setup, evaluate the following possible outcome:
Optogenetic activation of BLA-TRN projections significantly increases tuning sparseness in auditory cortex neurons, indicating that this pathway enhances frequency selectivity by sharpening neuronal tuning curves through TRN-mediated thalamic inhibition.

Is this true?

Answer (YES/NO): NO